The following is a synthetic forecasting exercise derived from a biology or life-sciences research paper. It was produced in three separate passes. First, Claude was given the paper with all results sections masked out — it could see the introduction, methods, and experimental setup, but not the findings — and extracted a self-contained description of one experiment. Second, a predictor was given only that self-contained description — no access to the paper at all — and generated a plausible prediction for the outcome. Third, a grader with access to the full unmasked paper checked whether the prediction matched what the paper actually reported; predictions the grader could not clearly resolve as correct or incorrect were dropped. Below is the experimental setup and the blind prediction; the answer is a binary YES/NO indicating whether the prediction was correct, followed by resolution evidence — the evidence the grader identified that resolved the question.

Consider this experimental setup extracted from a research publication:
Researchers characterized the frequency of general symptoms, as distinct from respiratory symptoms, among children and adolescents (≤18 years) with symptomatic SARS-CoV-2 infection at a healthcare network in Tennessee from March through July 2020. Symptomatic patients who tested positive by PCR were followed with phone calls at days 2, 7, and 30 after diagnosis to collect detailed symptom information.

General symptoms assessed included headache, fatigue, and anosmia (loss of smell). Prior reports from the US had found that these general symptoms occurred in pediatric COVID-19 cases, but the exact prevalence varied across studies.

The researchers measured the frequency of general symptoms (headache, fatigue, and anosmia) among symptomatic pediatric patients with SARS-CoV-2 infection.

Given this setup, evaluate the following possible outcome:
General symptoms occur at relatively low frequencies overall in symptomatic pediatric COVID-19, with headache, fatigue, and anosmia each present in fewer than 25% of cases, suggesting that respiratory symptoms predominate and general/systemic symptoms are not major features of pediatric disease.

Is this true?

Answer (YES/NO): NO